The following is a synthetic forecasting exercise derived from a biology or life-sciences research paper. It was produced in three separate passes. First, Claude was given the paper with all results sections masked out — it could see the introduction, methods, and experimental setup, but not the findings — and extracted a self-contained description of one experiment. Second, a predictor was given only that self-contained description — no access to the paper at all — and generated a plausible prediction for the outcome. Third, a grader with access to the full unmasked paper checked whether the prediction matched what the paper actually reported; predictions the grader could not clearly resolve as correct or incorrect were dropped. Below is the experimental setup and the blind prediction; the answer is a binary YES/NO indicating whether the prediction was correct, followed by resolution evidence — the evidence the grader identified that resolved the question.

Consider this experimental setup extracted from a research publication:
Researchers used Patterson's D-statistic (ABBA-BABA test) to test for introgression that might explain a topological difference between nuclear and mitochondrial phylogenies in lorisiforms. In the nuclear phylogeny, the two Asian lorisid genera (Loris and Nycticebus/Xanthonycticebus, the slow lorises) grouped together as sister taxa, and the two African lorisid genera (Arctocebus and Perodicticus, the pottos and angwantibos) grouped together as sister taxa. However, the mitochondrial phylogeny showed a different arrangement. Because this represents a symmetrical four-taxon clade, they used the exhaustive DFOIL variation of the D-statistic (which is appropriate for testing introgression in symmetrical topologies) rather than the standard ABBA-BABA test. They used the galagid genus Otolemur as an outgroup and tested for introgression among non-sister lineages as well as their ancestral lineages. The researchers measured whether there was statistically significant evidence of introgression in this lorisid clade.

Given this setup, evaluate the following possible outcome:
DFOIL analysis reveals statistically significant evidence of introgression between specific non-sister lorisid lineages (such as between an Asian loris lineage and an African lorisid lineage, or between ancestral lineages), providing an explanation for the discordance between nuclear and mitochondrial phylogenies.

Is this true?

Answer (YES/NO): NO